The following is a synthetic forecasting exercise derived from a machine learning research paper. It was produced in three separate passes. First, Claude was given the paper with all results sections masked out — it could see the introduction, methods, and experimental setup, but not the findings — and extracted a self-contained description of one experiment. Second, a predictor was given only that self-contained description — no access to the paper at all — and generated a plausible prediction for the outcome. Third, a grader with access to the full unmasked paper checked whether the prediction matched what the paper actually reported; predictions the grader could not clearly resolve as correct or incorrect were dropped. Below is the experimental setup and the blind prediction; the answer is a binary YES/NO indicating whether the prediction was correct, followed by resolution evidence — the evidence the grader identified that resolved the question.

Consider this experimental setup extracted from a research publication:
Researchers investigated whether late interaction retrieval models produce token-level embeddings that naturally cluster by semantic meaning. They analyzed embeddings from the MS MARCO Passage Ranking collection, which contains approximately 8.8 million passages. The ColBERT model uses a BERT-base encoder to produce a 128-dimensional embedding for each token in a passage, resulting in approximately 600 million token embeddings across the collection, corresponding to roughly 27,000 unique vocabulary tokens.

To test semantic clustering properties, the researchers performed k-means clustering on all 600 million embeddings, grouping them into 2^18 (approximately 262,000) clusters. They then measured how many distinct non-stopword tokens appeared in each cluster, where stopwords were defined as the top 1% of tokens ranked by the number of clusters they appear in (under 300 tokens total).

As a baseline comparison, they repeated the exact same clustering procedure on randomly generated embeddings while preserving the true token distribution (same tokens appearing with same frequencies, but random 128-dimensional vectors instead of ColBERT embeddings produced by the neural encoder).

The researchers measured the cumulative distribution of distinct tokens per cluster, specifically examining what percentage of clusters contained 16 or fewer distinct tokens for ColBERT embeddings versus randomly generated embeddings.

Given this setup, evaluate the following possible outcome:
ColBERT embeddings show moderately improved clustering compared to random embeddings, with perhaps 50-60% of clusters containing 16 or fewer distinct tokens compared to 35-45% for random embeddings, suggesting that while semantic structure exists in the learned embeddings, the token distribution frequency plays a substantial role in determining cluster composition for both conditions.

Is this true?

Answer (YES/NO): NO